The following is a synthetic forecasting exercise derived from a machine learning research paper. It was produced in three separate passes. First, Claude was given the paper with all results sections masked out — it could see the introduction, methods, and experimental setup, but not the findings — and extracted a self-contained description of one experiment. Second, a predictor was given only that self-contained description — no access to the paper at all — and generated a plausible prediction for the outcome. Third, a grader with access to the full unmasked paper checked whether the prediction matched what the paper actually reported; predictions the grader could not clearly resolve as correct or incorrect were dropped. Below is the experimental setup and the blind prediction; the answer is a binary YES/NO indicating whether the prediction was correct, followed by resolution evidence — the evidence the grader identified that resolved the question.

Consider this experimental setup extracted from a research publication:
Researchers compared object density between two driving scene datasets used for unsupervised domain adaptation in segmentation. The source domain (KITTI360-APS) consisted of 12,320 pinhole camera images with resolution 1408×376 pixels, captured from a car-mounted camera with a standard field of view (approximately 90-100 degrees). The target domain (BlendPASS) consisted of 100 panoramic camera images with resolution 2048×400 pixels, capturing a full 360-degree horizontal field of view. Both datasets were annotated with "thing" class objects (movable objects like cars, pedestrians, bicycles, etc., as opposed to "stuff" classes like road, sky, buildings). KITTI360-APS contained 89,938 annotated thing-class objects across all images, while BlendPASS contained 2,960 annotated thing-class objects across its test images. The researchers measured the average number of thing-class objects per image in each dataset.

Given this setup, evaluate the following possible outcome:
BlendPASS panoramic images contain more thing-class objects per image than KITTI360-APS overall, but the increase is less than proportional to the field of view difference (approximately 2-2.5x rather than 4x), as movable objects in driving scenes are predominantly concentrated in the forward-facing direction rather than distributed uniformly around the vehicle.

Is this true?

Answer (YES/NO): NO